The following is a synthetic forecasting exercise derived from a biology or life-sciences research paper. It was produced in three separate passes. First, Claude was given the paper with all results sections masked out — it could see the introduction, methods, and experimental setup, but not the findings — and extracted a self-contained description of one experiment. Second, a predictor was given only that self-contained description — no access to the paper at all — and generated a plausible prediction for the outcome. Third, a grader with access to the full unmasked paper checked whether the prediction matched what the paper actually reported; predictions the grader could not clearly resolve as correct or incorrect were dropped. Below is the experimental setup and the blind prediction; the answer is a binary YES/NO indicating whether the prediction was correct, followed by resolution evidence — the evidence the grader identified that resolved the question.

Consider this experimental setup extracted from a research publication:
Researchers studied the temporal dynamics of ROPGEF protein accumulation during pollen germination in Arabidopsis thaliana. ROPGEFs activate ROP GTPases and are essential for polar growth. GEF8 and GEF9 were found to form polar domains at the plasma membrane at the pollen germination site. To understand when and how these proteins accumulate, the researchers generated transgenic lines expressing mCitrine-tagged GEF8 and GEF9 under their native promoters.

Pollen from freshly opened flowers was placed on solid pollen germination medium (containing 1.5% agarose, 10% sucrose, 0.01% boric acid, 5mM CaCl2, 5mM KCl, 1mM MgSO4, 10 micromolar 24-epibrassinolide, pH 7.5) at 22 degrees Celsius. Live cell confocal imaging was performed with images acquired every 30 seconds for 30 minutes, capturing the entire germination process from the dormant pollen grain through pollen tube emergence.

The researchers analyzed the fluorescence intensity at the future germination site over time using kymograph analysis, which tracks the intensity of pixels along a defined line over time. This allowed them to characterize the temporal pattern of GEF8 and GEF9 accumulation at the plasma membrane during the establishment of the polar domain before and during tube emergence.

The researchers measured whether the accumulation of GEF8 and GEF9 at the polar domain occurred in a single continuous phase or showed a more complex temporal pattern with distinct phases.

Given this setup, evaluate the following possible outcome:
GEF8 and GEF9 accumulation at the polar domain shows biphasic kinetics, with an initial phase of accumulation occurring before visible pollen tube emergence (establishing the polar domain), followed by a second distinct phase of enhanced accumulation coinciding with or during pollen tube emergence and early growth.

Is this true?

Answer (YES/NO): YES